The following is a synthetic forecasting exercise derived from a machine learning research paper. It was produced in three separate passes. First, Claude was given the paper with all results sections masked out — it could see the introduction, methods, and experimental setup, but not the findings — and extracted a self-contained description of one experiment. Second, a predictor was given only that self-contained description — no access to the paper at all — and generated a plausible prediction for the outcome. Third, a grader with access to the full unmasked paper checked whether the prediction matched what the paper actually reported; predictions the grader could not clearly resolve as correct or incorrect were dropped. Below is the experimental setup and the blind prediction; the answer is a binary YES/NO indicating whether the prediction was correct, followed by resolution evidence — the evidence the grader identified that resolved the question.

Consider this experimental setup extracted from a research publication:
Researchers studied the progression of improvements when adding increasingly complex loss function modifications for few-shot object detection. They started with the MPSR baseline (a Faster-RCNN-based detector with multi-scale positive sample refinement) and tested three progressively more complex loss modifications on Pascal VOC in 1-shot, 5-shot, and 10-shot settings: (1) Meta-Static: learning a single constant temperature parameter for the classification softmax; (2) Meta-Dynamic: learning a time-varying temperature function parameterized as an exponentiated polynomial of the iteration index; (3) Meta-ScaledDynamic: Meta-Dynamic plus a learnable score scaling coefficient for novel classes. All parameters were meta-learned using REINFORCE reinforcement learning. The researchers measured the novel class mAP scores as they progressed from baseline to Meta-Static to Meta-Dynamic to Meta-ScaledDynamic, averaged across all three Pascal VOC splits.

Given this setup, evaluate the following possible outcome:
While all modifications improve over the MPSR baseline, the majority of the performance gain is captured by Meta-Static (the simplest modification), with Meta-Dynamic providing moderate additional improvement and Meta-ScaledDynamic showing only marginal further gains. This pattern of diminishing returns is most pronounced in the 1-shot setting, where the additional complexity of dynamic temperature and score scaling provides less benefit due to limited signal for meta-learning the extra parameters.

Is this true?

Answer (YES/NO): NO